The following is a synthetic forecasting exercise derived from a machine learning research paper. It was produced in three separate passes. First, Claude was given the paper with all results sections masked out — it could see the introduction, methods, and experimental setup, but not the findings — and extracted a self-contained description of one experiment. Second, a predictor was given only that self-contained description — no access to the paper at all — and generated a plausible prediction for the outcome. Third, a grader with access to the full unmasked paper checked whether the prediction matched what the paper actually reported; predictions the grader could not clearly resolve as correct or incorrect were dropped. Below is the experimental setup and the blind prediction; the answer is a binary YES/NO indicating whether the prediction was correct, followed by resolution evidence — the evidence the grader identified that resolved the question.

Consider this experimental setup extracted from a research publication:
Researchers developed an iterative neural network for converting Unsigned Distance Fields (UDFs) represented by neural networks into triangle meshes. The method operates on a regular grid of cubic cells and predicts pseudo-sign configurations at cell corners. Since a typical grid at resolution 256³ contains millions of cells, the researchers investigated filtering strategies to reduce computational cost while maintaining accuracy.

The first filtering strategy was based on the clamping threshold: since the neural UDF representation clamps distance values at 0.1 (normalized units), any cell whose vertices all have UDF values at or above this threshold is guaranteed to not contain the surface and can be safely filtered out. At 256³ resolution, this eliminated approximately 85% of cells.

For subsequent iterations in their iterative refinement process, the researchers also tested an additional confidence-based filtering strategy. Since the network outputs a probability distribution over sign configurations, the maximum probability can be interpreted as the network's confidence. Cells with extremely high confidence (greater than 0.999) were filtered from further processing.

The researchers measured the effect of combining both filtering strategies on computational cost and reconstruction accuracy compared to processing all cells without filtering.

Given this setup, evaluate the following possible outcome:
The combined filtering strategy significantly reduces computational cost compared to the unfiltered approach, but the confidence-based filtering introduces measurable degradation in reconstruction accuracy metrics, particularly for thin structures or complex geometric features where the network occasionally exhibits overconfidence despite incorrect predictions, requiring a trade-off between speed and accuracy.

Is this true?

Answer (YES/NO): NO